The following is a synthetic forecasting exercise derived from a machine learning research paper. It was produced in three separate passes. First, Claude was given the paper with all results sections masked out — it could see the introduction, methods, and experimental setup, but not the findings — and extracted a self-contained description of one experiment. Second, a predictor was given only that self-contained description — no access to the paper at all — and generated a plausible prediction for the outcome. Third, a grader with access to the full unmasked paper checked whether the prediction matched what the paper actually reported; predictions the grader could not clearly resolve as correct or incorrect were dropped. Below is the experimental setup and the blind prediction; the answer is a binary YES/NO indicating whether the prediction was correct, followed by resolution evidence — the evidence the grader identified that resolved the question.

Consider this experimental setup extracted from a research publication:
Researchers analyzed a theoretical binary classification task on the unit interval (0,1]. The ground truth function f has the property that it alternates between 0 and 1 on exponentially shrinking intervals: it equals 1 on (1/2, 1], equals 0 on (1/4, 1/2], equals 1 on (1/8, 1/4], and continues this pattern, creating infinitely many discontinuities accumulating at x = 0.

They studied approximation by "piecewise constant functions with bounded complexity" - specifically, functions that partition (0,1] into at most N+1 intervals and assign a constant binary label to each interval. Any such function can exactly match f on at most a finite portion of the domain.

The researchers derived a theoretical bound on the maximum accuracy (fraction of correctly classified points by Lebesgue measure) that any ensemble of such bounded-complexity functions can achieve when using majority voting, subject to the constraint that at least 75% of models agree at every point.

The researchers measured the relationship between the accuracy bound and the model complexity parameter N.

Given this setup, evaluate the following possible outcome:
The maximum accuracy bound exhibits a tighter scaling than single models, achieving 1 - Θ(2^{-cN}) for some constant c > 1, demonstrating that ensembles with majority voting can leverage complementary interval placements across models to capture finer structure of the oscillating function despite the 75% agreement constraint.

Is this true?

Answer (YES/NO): NO